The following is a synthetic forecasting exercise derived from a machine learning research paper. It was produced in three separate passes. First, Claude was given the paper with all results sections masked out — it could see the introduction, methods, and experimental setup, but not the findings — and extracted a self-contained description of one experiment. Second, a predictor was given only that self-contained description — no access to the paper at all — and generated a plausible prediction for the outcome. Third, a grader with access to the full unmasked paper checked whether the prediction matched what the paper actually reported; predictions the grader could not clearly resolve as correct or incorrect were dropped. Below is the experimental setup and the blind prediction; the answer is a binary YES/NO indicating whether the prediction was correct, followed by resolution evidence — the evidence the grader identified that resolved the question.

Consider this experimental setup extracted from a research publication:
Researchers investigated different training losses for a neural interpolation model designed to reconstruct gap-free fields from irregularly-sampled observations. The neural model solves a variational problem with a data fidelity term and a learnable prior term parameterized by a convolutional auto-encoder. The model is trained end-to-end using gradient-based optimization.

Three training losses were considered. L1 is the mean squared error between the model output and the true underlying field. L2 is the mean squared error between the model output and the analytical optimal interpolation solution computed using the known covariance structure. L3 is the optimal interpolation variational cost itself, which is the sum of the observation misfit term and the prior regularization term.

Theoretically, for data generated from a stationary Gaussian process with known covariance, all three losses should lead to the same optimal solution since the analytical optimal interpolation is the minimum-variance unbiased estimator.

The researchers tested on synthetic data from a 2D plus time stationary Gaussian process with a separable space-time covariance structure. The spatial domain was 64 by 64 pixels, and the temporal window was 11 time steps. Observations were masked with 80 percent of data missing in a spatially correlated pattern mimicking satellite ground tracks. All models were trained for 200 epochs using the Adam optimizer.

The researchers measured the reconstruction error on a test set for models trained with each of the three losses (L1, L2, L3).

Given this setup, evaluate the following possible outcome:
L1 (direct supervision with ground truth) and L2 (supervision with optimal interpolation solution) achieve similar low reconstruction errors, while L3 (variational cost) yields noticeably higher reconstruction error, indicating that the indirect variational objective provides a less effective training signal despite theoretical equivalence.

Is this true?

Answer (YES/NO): NO